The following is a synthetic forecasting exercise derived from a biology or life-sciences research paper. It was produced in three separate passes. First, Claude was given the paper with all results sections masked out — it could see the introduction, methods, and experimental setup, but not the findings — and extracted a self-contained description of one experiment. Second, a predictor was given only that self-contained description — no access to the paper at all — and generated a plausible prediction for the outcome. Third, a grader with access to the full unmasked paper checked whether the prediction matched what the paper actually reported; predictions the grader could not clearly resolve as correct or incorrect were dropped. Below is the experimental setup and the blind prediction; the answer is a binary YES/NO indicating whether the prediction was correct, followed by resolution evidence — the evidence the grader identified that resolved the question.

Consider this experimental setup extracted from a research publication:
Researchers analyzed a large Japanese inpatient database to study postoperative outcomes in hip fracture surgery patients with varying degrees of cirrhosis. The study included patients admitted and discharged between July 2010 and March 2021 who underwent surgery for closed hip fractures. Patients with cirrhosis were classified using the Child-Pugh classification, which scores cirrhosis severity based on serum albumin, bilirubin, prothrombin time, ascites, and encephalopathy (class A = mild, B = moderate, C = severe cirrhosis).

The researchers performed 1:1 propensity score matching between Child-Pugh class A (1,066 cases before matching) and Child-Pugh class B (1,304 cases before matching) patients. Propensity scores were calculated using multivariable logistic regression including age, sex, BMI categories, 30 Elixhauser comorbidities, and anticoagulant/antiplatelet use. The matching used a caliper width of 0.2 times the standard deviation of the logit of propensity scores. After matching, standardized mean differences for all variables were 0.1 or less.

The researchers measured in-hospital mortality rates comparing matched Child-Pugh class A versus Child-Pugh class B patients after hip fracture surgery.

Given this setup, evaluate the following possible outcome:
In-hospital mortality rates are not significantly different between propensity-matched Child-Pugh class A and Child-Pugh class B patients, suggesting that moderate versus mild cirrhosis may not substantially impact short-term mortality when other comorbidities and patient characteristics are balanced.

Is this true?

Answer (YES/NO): NO